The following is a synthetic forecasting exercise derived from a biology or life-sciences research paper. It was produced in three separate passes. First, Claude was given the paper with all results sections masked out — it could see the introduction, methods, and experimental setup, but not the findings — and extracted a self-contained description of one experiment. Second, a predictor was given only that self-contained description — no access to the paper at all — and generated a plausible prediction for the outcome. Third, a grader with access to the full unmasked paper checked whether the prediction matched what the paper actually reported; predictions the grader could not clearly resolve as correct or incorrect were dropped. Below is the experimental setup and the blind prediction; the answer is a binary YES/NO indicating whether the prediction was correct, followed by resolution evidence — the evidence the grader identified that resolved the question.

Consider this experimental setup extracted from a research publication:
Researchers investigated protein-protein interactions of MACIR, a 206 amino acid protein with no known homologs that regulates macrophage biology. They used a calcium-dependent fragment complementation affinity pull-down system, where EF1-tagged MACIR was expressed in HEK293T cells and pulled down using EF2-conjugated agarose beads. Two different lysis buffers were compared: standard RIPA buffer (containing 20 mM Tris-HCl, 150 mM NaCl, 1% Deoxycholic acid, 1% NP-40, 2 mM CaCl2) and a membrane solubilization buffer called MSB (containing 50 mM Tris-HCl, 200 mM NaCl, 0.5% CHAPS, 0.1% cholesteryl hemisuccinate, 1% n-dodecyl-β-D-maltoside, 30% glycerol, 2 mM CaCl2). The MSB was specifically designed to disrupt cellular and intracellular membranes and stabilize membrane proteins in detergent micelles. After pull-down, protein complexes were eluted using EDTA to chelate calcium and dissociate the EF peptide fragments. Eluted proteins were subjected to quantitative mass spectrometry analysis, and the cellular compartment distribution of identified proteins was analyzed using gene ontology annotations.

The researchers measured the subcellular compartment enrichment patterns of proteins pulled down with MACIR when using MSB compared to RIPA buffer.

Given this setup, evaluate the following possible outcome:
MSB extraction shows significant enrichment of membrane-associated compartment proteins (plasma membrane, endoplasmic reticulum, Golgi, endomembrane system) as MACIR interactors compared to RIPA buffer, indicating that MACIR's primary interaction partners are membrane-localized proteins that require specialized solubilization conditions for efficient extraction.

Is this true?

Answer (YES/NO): NO